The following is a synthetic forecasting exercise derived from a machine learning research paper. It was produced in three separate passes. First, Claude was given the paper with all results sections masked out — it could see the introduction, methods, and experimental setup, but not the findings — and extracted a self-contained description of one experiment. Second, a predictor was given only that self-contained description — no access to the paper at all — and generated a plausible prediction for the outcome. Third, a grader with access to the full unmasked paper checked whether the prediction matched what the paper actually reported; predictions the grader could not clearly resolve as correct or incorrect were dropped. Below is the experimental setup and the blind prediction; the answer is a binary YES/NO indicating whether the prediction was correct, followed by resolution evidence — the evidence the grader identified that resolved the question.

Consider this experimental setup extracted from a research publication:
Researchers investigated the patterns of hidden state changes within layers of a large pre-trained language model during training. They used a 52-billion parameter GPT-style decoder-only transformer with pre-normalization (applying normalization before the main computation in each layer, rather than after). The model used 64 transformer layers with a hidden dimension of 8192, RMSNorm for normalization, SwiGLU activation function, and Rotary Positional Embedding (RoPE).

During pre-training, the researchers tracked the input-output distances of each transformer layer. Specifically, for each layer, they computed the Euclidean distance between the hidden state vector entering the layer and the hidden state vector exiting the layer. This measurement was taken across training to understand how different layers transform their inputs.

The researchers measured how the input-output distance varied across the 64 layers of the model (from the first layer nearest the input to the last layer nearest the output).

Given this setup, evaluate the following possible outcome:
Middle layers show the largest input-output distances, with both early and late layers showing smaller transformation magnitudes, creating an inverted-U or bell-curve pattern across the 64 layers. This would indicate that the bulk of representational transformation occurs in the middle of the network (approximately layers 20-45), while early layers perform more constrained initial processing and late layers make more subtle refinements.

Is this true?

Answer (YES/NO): NO